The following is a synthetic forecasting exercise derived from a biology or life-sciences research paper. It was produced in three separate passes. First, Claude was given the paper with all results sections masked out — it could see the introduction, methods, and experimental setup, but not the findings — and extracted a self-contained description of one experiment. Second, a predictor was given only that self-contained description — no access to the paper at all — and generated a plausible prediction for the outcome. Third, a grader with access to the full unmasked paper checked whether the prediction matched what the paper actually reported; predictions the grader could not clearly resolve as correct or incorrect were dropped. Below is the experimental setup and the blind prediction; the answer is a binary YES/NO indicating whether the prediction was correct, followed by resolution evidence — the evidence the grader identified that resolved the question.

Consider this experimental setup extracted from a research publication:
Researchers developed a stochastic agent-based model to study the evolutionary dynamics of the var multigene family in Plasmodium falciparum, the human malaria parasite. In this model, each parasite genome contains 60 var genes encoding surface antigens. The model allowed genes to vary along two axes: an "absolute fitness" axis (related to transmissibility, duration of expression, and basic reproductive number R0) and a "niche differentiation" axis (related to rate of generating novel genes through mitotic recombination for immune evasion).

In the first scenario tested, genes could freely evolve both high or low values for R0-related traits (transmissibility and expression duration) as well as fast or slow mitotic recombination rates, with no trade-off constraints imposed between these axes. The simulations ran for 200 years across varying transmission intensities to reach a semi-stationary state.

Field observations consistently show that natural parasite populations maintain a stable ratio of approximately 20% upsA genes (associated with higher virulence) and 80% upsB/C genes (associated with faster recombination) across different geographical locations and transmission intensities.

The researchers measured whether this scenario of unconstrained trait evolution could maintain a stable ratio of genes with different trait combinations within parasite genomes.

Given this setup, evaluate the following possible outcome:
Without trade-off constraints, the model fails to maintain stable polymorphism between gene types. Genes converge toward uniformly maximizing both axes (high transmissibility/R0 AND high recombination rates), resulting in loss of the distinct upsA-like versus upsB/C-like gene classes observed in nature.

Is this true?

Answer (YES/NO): YES